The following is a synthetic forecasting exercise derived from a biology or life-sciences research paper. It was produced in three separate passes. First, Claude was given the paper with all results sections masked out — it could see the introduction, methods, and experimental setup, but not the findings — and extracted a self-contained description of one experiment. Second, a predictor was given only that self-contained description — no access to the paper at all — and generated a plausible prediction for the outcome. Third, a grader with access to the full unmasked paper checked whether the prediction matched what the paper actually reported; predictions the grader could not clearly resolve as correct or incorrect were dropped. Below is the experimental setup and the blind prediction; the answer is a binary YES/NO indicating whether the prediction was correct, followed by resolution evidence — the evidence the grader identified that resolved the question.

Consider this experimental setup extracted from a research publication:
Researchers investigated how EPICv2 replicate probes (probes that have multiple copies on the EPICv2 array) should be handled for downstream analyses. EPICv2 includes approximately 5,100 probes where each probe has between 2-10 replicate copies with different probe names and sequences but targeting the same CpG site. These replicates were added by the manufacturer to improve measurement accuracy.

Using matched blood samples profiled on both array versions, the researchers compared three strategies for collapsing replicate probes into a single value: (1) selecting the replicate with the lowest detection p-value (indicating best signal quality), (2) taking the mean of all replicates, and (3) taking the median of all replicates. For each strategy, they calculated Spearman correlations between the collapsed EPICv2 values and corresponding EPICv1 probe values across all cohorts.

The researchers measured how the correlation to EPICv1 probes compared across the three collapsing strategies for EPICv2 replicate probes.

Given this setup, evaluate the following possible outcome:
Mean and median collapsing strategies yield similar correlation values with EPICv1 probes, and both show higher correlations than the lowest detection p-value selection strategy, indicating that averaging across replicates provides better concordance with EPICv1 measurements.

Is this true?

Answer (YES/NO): NO